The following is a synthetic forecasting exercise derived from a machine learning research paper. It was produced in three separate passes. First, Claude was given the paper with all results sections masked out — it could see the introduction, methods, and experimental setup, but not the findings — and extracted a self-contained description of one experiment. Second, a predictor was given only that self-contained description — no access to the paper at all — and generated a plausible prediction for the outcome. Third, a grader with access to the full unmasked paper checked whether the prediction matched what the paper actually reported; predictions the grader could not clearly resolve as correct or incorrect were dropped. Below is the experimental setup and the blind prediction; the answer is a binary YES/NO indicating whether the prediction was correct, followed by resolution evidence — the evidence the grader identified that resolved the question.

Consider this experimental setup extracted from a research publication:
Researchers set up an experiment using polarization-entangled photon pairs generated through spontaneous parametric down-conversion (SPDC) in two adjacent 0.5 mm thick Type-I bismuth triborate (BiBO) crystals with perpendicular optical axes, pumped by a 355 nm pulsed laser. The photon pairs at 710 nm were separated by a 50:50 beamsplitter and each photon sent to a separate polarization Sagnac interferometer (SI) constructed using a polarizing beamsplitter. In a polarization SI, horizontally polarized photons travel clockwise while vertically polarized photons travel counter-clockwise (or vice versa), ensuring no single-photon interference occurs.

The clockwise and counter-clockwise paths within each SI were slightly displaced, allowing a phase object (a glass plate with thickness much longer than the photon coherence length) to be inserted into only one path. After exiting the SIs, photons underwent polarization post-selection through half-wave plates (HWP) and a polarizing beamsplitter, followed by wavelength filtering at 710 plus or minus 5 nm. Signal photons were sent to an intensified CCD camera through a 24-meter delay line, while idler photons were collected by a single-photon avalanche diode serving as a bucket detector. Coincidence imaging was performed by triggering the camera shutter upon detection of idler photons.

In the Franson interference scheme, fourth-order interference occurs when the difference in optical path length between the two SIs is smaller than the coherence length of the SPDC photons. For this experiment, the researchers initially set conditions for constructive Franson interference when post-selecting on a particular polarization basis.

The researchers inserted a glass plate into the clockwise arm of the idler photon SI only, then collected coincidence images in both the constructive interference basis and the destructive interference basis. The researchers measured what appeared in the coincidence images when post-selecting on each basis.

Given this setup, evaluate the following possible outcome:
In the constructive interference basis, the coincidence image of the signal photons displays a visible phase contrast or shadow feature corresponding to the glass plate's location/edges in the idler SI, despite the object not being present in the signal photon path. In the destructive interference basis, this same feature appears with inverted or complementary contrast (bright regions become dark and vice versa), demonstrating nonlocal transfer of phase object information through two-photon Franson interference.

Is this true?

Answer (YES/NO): YES